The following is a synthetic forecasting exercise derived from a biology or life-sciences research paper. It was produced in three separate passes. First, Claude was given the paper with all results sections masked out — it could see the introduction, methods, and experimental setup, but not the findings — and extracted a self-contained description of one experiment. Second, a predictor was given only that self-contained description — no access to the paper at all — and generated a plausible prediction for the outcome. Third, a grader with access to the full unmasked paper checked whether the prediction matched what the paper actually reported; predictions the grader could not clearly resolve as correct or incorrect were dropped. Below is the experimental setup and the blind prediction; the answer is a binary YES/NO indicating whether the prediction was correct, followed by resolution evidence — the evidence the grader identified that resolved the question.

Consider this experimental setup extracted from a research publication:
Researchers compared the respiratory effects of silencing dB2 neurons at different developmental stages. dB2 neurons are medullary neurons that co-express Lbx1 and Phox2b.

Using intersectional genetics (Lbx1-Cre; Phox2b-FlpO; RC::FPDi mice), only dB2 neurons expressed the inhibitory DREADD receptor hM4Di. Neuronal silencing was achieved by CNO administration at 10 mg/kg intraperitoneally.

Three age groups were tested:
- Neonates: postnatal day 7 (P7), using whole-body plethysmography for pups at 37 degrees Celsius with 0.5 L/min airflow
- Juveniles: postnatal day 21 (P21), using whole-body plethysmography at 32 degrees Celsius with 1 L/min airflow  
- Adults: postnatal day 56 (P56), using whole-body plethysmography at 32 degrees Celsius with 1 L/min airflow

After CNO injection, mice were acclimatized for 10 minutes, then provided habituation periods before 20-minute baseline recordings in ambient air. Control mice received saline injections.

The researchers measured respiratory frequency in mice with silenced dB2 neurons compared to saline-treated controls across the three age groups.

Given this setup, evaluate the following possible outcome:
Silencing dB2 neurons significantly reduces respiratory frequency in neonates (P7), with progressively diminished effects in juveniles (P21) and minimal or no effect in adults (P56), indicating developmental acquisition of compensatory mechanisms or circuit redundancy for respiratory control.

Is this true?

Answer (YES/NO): NO